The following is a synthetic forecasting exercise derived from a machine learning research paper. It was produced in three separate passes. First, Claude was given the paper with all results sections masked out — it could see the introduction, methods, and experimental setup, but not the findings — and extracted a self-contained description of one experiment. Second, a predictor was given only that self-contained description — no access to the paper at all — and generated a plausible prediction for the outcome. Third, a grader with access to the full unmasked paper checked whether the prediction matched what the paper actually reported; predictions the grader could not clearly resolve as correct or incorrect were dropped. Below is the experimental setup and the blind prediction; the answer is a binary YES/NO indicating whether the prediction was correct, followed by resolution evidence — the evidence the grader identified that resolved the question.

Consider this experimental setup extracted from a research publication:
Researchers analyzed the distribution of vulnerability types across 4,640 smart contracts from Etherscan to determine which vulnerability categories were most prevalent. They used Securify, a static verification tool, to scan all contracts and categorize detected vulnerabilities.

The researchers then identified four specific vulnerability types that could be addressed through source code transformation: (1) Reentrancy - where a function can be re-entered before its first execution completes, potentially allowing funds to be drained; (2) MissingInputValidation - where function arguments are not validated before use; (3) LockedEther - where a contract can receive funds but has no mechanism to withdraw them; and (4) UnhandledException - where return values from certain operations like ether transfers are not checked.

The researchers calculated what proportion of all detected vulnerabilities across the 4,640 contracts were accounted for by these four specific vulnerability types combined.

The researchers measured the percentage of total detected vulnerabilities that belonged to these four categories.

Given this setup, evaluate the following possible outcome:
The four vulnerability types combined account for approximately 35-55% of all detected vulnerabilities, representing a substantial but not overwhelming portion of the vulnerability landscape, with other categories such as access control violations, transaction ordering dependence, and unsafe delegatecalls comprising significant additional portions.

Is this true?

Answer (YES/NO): YES